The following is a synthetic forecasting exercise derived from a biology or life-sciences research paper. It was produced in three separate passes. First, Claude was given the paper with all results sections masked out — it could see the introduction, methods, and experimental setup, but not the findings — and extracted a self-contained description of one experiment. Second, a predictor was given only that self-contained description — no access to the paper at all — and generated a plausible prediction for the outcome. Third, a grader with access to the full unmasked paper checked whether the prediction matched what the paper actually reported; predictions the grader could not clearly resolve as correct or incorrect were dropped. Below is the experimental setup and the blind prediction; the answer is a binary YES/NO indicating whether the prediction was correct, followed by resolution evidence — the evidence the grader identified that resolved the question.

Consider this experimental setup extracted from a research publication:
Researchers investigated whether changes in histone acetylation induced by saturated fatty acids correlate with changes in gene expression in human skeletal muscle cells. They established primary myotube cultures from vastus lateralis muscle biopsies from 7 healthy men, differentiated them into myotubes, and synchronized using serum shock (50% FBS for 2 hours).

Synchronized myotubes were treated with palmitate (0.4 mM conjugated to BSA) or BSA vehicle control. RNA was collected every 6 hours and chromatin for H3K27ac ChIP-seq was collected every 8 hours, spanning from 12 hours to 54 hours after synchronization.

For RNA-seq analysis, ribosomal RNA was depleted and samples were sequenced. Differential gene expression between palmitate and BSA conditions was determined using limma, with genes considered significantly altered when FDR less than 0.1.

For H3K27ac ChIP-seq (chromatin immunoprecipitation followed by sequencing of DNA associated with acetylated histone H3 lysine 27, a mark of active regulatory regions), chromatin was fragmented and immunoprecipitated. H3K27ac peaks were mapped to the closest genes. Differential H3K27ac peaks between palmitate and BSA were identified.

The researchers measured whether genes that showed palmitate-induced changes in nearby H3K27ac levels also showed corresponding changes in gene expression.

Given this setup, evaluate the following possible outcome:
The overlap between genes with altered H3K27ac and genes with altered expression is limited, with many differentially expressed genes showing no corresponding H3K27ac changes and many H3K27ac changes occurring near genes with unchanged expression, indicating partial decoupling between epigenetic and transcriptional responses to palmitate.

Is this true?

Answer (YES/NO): YES